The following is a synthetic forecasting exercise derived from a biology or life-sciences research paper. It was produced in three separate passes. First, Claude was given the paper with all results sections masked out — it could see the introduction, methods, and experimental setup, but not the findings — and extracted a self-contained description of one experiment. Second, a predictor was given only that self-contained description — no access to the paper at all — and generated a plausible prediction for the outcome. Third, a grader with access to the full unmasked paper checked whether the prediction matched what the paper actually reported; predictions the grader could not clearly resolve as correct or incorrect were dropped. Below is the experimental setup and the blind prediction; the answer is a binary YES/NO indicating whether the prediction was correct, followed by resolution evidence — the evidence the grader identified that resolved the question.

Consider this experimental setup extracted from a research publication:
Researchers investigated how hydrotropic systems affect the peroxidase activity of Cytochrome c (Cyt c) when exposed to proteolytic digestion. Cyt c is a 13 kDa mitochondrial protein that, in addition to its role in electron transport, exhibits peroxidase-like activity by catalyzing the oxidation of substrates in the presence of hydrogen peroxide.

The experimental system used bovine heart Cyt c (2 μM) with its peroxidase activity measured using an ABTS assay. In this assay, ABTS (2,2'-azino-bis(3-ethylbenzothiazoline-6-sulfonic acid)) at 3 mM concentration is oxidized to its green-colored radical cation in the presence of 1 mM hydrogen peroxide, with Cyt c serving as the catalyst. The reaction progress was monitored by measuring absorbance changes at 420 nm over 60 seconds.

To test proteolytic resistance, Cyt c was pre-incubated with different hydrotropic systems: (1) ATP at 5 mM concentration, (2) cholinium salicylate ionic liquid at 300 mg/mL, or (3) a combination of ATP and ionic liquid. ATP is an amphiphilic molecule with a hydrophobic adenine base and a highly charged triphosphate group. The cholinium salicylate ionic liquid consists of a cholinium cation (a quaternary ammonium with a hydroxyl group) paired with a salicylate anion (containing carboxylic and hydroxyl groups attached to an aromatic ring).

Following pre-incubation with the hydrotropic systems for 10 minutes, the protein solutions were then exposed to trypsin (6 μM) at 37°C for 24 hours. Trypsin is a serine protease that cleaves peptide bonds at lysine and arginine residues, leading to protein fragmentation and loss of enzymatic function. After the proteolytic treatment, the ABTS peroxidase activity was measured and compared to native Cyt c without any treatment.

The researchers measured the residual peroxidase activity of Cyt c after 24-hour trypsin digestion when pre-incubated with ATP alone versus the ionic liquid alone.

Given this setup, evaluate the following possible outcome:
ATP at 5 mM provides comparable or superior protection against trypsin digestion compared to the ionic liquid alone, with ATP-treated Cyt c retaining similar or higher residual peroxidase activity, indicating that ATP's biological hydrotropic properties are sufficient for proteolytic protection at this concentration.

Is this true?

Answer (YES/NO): NO